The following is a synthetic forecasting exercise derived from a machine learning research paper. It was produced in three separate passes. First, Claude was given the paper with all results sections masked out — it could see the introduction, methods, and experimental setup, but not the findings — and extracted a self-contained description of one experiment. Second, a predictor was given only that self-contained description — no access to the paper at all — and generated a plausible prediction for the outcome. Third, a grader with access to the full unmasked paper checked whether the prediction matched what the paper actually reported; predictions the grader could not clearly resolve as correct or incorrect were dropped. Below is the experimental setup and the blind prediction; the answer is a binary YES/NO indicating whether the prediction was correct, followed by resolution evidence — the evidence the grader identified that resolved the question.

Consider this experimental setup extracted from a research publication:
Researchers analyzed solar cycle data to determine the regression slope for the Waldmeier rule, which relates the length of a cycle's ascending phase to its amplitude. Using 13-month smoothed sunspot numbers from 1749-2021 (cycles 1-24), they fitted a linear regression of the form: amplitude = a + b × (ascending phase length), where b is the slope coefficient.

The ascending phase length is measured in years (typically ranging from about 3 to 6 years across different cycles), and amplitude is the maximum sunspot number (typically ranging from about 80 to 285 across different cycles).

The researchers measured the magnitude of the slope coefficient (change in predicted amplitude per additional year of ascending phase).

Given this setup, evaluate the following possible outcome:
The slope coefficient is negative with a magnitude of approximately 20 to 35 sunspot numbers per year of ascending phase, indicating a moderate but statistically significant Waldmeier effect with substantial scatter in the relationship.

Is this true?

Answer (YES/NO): NO